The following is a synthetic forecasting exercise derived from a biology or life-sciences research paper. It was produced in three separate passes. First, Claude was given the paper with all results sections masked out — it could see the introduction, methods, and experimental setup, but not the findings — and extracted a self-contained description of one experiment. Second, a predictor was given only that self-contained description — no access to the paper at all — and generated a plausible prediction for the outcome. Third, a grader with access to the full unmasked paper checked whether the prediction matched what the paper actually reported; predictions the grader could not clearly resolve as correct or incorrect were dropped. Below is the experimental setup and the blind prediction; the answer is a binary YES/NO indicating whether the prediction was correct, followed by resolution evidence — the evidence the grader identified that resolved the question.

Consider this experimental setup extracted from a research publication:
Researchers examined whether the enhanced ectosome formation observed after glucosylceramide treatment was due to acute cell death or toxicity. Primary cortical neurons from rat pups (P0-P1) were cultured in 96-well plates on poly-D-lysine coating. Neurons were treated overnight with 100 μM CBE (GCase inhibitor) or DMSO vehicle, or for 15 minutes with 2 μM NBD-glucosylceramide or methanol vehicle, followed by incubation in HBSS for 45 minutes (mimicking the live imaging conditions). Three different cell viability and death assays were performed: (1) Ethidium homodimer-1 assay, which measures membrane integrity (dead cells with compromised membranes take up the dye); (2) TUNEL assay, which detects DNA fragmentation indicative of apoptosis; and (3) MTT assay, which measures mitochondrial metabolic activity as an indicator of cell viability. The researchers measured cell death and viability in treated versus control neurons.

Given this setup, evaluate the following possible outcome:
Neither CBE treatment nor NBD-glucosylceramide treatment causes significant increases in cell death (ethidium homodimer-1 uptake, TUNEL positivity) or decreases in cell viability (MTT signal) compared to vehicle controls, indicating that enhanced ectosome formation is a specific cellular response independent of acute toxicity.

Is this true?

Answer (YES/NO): YES